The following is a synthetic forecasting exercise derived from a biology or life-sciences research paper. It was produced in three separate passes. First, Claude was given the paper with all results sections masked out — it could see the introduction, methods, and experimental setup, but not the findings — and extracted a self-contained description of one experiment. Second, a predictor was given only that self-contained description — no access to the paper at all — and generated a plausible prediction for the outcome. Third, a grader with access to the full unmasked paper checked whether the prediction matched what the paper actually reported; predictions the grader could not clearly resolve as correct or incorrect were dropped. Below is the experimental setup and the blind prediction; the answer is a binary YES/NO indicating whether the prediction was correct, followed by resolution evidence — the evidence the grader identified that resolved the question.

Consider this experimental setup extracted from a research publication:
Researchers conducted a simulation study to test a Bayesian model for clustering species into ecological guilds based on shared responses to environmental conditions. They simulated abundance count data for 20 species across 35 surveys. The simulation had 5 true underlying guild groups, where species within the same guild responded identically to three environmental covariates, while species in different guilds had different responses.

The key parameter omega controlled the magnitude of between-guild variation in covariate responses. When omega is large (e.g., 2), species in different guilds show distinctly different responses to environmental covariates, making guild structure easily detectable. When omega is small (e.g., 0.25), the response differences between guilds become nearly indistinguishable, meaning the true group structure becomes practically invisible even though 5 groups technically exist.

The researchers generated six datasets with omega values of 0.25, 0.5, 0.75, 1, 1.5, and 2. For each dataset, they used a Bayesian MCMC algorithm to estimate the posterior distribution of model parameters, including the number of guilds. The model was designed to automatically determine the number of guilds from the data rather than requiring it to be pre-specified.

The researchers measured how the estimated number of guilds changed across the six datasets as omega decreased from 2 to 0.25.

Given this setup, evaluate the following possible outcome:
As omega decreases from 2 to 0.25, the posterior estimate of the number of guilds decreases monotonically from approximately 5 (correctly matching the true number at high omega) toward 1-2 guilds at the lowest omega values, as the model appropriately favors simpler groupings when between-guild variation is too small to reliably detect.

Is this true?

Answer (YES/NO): YES